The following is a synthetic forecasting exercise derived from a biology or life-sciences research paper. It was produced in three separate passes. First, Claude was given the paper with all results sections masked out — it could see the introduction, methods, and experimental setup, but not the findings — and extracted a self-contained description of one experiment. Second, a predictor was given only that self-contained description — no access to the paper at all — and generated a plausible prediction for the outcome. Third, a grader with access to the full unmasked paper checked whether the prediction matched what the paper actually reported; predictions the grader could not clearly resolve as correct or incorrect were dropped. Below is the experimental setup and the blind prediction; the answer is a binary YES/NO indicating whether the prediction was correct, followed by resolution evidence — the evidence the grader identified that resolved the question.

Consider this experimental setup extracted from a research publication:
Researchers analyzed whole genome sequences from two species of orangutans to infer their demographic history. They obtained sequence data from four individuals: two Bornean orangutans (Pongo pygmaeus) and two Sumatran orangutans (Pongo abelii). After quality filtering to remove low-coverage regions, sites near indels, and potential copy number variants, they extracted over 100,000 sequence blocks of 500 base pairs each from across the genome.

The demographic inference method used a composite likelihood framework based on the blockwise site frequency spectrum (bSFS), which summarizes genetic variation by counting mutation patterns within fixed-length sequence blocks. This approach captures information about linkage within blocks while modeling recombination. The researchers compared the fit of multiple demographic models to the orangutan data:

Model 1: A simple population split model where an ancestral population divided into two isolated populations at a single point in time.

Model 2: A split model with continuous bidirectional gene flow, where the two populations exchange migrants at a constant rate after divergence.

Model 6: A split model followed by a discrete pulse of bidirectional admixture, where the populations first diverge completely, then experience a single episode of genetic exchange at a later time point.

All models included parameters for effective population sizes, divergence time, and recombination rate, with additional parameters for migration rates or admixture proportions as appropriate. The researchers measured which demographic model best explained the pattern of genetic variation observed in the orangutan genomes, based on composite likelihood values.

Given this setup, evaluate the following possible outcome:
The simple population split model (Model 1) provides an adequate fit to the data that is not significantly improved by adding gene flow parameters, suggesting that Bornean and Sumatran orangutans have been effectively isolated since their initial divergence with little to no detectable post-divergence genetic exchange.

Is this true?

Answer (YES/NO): NO